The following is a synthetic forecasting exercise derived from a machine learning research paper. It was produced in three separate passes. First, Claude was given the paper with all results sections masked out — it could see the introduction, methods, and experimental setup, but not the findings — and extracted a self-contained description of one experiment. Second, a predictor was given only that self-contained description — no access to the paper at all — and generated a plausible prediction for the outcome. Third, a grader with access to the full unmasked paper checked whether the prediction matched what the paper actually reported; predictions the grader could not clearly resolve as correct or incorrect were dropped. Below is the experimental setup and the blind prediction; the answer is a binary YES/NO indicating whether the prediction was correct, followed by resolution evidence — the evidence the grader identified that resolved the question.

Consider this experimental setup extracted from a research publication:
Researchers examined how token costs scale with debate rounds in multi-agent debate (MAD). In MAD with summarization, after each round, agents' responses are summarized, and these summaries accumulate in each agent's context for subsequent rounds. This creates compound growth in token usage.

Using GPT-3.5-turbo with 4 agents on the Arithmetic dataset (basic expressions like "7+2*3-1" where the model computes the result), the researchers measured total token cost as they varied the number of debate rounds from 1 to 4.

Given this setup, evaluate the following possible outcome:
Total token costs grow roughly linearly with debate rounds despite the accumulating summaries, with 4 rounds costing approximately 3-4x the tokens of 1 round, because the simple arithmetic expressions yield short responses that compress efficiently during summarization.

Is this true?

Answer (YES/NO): NO